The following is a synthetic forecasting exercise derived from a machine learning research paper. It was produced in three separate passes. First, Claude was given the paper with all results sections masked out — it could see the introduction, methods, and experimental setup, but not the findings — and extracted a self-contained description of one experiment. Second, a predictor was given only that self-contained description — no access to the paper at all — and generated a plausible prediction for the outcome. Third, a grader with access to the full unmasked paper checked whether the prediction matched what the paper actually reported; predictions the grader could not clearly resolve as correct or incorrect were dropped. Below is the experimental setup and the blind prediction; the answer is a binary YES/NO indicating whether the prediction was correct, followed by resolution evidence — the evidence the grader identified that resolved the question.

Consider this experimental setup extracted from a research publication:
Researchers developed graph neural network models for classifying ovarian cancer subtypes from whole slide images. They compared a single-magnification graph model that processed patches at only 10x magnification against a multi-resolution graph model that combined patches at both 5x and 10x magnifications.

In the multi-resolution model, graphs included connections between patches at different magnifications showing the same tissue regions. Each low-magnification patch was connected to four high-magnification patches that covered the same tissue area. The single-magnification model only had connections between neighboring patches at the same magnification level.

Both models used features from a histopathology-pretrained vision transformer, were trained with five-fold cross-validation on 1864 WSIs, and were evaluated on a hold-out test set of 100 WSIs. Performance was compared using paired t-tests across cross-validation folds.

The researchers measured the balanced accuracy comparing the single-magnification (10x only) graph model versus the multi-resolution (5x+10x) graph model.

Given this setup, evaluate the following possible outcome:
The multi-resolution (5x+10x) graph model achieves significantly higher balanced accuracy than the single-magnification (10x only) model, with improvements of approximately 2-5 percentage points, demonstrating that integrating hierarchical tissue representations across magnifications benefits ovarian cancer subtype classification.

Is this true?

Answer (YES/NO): NO